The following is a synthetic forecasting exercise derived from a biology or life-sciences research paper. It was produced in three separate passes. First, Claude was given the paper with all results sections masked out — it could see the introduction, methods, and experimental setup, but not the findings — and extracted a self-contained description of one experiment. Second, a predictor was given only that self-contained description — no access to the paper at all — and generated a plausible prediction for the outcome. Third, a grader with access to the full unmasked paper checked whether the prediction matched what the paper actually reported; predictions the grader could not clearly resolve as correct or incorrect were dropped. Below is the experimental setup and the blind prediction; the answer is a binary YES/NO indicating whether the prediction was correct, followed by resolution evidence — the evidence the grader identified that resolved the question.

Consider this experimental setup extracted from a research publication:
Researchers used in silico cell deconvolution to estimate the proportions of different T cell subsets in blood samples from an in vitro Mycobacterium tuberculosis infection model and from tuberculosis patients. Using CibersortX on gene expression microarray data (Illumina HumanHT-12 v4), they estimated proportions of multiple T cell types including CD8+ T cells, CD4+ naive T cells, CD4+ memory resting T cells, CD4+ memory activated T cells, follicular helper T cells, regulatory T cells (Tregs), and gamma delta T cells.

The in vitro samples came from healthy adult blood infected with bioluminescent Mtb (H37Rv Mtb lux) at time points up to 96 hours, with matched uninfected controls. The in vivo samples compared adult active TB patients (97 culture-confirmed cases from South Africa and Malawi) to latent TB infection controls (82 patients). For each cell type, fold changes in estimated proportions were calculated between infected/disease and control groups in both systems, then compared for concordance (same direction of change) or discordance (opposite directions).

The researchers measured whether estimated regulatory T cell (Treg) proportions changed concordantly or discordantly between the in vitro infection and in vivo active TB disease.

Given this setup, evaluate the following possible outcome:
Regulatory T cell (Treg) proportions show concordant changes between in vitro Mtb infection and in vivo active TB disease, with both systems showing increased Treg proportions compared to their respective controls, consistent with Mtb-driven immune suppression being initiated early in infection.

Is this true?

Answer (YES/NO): NO